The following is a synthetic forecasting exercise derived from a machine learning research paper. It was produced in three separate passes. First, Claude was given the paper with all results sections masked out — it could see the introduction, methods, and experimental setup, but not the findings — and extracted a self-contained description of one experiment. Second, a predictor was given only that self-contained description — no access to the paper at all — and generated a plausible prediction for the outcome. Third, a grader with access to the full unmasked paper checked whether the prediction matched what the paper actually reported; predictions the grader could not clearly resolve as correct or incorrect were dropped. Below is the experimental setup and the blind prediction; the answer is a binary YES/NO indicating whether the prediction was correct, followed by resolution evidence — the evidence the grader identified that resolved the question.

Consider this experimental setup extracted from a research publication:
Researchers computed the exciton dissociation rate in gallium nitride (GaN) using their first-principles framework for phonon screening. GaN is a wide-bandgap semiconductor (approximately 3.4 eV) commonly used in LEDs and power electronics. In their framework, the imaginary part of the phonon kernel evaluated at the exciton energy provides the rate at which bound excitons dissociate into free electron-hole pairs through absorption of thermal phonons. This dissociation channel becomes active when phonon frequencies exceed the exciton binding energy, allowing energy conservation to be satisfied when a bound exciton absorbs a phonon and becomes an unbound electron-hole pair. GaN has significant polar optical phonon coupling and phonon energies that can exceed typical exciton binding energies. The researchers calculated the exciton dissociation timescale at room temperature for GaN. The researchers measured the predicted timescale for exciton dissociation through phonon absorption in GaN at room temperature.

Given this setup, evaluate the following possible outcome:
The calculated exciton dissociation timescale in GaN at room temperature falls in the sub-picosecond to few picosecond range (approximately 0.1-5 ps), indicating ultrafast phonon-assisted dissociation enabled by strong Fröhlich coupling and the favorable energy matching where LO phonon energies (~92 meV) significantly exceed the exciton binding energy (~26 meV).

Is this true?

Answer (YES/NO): YES